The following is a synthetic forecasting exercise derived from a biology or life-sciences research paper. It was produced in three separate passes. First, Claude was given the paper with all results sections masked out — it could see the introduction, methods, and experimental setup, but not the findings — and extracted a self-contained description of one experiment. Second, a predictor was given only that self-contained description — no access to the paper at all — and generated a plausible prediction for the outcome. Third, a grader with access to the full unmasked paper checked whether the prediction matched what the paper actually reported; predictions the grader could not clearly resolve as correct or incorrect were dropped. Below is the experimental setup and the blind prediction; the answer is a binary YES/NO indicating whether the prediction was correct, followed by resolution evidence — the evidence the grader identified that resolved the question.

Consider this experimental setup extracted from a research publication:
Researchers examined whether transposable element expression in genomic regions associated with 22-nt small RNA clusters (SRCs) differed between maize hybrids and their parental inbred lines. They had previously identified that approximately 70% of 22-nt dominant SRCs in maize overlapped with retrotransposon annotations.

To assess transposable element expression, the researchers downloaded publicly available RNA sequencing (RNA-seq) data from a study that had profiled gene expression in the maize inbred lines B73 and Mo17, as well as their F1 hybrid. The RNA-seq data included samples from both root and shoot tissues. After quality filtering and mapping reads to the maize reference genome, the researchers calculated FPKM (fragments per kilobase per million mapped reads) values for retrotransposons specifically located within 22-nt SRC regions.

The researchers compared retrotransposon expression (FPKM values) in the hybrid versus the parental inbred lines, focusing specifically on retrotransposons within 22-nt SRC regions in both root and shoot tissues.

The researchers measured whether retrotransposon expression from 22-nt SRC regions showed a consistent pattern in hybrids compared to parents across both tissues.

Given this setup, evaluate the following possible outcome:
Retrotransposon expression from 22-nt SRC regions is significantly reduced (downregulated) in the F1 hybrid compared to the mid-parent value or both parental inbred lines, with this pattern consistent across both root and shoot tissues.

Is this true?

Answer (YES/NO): YES